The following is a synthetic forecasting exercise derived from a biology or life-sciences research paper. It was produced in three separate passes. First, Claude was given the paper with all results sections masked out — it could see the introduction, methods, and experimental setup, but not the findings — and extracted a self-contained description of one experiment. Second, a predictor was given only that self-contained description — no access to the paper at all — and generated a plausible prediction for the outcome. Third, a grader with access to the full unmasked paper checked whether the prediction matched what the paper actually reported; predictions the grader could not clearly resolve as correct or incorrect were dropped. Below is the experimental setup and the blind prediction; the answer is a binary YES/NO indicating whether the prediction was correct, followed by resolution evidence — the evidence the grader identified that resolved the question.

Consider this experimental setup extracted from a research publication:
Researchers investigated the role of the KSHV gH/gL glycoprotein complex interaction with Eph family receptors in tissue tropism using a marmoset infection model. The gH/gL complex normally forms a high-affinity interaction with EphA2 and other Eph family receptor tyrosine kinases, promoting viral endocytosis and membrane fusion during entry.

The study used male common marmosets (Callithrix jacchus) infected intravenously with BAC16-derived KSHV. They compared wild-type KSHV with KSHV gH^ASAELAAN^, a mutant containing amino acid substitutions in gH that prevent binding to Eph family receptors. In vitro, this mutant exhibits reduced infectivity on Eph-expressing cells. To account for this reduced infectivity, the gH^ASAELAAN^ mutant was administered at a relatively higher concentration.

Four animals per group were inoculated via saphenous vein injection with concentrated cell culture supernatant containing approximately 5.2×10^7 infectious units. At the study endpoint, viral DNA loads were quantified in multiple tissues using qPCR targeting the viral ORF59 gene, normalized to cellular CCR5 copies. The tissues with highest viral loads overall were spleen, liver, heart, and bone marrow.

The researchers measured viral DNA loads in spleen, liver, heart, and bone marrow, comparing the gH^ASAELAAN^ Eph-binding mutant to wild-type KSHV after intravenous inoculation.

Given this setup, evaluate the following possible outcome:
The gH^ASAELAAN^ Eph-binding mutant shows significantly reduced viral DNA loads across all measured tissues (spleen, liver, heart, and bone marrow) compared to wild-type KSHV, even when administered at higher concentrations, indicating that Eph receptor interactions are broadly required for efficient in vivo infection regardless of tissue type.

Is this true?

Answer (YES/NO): NO